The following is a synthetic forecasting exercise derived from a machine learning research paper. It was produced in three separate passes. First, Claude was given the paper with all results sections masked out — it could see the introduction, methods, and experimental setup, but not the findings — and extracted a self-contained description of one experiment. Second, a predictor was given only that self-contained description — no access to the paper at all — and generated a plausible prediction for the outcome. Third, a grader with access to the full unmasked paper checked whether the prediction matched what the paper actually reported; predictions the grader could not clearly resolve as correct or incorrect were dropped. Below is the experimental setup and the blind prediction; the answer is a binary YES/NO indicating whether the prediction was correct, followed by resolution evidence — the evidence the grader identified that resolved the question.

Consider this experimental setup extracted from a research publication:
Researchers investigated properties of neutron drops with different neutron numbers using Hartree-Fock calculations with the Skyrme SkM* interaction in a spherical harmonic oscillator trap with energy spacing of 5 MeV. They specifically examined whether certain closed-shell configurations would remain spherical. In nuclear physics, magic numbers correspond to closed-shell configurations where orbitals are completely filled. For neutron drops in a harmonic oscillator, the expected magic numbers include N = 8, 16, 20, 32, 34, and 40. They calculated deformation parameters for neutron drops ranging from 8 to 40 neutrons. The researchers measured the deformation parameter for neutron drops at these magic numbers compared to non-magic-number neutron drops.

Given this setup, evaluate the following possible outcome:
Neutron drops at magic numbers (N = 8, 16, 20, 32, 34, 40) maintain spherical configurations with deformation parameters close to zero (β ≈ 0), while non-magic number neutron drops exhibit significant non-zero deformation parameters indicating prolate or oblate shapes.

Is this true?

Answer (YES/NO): YES